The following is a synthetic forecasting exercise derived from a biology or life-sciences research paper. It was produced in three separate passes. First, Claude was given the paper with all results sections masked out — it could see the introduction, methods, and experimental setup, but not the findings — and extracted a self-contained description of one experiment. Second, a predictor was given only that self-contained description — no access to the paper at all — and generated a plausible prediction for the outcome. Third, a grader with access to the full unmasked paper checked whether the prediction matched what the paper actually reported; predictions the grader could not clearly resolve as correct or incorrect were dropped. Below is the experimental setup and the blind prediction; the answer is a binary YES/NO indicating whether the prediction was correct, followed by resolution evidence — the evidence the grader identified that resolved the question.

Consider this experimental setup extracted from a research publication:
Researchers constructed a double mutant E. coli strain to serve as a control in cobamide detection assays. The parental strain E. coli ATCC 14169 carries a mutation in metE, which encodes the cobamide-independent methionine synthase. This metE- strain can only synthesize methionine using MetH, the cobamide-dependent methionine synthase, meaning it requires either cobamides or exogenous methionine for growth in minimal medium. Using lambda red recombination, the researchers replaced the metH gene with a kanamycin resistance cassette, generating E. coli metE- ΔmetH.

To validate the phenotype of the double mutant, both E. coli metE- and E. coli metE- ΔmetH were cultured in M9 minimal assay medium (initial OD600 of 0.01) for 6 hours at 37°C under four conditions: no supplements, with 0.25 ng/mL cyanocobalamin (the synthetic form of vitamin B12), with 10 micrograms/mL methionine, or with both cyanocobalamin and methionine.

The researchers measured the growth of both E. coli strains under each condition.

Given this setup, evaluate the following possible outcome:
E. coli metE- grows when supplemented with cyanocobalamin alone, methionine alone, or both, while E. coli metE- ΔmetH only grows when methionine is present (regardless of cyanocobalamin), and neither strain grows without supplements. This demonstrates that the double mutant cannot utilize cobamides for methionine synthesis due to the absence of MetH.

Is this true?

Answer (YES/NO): YES